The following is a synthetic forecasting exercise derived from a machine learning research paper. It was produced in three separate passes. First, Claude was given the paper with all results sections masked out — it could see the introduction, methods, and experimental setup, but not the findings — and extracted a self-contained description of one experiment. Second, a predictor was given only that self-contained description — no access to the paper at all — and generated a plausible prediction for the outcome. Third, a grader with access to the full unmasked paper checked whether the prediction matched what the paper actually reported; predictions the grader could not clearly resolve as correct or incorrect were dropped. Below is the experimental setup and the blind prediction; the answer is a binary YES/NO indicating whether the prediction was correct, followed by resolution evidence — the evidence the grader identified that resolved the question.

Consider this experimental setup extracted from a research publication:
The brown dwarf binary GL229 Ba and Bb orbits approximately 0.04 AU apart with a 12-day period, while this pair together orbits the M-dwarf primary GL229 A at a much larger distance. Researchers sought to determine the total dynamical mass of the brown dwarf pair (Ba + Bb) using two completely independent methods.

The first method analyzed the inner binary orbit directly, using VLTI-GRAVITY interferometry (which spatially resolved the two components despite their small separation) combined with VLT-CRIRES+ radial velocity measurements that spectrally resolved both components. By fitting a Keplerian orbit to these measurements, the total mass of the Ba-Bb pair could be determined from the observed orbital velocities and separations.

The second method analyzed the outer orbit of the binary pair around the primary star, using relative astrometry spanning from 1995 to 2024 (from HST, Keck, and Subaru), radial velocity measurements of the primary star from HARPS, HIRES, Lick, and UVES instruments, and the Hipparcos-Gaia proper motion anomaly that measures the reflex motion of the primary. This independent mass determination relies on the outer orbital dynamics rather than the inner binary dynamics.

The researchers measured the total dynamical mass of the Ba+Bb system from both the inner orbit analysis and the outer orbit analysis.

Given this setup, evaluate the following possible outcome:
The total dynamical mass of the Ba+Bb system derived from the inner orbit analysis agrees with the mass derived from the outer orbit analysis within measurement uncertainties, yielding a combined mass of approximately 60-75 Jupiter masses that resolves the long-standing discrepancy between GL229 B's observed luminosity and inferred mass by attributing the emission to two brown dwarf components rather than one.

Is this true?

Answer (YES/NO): YES